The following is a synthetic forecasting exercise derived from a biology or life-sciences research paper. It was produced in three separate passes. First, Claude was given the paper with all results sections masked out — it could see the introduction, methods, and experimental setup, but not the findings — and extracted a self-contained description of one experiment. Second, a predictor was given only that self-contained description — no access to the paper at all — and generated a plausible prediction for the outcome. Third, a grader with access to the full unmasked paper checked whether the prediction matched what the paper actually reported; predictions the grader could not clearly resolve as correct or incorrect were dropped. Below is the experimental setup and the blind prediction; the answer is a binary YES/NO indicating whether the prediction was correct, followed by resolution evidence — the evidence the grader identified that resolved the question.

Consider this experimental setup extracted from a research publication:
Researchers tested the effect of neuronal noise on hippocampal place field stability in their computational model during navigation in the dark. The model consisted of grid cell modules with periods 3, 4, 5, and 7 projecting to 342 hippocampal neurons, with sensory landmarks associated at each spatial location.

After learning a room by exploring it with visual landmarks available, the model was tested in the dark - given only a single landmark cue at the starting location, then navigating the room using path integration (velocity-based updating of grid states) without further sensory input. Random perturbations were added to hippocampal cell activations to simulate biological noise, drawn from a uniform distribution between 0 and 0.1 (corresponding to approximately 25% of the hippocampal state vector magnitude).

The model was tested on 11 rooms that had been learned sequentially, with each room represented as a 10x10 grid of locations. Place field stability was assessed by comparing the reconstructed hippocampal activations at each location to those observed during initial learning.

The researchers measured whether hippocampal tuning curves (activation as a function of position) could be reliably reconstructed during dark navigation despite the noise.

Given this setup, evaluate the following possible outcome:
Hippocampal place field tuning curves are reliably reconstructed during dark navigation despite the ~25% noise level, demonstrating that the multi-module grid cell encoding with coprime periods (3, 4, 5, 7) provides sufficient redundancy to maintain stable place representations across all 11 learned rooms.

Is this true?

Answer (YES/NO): YES